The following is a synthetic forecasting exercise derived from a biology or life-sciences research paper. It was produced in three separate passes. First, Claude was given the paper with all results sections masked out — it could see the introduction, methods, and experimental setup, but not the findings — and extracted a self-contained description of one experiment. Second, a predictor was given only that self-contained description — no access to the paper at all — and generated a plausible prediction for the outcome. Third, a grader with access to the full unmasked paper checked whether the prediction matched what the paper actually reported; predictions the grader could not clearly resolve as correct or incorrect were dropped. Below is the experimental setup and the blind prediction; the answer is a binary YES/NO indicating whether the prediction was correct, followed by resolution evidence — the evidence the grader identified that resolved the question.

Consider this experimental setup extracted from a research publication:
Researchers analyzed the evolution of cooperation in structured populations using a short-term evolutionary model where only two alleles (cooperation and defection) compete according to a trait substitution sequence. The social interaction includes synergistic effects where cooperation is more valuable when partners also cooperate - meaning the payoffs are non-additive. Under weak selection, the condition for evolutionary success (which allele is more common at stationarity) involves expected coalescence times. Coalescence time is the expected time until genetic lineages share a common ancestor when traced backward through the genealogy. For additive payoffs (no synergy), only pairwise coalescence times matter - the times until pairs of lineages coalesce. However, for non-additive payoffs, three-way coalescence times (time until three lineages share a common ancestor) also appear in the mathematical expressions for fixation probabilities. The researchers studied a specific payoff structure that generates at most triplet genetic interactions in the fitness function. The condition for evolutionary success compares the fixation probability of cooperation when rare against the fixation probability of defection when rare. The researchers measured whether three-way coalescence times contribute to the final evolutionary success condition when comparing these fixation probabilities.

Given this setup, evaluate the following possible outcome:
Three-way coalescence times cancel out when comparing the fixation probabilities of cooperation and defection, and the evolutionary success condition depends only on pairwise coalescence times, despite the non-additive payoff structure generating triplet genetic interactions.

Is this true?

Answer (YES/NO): YES